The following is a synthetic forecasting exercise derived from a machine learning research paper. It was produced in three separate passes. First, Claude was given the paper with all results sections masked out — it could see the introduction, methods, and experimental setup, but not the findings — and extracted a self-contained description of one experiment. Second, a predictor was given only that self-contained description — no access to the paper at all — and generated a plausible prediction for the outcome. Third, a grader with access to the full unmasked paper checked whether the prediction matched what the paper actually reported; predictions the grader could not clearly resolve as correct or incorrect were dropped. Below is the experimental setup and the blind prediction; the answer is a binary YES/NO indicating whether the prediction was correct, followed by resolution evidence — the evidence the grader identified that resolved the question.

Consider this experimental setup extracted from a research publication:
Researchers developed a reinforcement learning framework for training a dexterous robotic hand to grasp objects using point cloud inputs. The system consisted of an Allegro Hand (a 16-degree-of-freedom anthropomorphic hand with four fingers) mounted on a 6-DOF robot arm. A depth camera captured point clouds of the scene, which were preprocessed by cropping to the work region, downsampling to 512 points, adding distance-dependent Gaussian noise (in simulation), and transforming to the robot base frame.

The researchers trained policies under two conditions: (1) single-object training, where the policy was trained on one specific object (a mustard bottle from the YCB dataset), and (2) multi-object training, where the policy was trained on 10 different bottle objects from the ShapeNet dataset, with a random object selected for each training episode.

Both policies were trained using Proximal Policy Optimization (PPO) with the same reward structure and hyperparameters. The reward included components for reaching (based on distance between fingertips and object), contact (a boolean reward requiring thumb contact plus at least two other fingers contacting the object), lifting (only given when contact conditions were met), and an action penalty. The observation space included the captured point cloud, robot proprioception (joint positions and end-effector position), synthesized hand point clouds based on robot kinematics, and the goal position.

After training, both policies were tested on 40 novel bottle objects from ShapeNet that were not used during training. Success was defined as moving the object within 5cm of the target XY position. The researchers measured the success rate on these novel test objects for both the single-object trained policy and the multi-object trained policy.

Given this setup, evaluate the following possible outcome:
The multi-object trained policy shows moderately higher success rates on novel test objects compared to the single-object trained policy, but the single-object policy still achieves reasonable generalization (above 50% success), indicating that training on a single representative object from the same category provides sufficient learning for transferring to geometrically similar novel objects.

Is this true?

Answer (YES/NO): NO